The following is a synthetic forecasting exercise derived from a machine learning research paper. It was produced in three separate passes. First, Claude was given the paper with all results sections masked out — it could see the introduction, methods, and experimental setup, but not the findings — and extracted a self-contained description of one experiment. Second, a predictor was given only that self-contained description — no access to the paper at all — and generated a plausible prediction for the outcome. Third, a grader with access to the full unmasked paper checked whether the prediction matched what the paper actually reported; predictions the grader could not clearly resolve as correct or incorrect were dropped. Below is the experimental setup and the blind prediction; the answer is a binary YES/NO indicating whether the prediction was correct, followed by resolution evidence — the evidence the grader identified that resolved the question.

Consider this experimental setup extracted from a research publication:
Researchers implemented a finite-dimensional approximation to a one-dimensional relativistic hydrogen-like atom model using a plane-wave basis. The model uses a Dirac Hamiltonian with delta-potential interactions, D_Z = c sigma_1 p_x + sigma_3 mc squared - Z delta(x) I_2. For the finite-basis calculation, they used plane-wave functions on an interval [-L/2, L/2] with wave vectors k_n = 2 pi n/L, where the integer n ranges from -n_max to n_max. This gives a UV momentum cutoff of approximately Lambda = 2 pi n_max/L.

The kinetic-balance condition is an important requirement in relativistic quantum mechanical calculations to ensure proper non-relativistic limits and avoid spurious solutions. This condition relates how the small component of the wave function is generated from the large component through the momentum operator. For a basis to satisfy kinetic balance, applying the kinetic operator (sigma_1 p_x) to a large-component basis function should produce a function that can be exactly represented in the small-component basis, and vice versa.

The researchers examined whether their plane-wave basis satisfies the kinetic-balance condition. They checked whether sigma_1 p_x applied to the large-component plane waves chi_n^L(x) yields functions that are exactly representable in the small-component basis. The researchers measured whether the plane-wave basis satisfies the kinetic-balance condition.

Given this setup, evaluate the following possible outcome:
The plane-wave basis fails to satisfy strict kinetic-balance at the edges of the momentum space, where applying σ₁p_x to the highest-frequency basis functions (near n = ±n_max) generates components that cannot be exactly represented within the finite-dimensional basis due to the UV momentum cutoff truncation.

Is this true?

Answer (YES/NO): NO